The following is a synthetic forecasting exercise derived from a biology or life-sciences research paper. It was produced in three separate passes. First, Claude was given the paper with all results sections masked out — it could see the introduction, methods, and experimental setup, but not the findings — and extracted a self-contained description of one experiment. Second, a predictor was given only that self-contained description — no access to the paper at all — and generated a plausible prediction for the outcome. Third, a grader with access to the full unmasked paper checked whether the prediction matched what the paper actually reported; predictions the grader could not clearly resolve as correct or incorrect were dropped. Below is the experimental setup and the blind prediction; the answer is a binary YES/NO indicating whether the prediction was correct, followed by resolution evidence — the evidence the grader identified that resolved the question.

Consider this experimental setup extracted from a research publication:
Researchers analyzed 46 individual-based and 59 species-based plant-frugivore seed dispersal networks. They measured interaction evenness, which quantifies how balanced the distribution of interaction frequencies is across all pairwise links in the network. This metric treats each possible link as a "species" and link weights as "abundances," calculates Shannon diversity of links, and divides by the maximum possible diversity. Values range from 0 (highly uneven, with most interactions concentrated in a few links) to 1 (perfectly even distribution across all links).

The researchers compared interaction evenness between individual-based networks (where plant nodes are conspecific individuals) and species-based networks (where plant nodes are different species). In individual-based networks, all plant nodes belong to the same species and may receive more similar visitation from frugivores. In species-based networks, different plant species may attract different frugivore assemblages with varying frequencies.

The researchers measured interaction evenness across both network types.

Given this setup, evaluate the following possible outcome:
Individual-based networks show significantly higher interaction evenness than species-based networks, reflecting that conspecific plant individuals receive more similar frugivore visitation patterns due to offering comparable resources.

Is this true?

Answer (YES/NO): NO